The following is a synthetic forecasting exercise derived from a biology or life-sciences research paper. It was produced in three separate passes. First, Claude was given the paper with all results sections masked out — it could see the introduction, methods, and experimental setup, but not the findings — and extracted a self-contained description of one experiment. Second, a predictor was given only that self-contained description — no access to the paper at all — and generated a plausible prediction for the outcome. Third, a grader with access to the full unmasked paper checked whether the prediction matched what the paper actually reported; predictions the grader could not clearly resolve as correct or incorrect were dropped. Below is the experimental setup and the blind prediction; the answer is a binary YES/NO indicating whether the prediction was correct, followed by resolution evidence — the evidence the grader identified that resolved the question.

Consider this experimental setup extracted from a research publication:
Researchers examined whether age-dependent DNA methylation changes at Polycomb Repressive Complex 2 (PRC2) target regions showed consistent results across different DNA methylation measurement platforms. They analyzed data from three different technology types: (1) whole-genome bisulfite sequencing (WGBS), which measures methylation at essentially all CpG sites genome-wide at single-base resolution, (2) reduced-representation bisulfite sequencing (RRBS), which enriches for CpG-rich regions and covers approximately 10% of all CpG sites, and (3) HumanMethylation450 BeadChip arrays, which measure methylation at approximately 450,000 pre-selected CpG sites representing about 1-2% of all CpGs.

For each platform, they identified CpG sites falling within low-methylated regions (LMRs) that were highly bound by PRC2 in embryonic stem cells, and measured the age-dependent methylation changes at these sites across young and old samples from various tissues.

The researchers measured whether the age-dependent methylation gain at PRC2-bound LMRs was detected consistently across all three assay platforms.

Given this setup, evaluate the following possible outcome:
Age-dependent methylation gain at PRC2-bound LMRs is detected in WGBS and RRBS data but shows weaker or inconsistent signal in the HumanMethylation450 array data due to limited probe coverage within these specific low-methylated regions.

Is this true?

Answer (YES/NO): NO